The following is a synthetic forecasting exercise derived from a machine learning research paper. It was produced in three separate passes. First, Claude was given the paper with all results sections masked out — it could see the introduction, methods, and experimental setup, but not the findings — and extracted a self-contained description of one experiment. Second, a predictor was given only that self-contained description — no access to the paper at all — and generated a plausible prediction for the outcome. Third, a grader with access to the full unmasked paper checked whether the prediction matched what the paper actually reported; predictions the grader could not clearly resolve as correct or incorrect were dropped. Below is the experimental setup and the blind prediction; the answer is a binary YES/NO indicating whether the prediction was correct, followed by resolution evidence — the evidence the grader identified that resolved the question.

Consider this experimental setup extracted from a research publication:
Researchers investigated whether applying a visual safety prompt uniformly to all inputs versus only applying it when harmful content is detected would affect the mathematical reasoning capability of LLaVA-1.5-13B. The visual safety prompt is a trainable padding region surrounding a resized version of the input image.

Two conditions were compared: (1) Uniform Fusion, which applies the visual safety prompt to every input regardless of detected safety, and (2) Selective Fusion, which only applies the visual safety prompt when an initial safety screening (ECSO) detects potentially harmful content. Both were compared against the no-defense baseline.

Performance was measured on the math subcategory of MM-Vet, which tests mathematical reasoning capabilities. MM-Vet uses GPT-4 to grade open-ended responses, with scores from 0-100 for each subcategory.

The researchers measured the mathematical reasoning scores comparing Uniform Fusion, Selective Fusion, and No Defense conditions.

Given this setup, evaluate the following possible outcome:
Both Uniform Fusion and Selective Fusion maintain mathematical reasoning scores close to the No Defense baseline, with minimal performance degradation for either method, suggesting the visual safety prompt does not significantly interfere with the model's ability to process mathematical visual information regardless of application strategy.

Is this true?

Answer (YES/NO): NO